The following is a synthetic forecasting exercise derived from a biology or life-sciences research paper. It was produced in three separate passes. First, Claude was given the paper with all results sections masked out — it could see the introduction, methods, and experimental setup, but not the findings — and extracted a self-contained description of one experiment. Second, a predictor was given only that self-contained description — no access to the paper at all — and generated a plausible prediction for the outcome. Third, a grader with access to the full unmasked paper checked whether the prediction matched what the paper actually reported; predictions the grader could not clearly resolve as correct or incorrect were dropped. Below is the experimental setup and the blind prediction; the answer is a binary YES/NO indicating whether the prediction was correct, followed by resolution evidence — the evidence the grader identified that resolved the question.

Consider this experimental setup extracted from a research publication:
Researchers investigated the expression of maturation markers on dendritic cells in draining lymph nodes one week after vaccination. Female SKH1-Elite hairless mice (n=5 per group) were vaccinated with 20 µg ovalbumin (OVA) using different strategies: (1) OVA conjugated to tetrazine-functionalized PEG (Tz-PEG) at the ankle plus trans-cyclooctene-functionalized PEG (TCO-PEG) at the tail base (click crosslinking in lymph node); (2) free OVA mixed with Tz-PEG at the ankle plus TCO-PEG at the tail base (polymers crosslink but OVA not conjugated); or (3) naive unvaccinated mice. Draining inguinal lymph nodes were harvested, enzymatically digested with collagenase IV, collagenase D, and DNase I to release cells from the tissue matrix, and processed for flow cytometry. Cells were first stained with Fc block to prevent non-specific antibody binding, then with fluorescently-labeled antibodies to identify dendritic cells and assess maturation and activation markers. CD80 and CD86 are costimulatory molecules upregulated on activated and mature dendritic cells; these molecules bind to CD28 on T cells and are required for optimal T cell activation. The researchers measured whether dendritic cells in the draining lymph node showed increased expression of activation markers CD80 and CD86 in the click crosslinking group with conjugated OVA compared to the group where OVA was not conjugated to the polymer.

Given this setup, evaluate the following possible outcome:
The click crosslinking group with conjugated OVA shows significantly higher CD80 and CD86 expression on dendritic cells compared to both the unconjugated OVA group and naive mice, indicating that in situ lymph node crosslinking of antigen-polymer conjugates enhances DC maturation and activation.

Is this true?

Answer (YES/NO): NO